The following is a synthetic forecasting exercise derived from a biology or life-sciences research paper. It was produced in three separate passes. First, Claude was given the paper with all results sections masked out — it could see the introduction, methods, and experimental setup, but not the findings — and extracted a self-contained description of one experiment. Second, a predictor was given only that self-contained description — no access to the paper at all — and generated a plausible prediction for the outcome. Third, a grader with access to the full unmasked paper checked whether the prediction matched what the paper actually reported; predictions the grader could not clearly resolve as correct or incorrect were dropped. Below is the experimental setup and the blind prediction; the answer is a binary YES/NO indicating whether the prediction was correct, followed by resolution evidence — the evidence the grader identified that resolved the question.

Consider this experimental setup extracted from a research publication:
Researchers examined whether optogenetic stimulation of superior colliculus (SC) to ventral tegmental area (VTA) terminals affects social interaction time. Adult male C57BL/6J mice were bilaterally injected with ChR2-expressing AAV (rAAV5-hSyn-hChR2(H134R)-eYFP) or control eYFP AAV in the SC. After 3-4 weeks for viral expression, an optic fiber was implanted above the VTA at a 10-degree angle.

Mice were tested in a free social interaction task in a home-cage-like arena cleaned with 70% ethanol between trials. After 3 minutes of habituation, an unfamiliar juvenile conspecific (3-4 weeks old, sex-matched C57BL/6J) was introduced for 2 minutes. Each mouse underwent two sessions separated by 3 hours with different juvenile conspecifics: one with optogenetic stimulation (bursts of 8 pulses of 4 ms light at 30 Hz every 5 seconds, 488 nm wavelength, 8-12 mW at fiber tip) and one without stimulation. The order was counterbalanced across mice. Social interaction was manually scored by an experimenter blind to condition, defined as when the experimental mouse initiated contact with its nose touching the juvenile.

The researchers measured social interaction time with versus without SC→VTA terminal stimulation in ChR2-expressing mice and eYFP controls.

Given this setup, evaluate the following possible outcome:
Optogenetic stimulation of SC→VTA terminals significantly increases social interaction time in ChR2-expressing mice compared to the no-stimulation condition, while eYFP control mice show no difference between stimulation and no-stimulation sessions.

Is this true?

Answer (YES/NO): NO